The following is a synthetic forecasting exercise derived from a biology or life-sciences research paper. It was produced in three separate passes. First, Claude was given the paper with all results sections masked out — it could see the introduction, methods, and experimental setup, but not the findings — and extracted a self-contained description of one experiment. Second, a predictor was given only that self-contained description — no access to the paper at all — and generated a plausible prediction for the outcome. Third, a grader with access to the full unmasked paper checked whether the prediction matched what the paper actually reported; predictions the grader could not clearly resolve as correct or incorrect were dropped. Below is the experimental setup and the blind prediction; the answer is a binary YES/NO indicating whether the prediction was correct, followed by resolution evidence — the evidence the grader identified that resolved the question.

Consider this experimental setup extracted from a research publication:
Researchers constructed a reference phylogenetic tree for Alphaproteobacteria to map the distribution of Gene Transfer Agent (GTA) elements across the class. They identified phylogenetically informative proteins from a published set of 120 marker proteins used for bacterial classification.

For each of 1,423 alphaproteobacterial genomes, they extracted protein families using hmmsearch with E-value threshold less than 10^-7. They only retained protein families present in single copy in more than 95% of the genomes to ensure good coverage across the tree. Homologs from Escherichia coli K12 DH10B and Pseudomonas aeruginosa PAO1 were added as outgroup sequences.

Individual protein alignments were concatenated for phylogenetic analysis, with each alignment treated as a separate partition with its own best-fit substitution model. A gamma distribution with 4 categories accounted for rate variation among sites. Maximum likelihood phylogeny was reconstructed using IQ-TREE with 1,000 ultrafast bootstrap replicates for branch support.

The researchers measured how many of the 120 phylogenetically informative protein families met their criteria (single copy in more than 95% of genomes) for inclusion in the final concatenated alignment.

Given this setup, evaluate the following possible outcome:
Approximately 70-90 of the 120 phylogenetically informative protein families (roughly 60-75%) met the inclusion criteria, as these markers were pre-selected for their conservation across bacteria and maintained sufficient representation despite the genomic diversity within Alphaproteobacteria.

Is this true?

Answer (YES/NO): YES